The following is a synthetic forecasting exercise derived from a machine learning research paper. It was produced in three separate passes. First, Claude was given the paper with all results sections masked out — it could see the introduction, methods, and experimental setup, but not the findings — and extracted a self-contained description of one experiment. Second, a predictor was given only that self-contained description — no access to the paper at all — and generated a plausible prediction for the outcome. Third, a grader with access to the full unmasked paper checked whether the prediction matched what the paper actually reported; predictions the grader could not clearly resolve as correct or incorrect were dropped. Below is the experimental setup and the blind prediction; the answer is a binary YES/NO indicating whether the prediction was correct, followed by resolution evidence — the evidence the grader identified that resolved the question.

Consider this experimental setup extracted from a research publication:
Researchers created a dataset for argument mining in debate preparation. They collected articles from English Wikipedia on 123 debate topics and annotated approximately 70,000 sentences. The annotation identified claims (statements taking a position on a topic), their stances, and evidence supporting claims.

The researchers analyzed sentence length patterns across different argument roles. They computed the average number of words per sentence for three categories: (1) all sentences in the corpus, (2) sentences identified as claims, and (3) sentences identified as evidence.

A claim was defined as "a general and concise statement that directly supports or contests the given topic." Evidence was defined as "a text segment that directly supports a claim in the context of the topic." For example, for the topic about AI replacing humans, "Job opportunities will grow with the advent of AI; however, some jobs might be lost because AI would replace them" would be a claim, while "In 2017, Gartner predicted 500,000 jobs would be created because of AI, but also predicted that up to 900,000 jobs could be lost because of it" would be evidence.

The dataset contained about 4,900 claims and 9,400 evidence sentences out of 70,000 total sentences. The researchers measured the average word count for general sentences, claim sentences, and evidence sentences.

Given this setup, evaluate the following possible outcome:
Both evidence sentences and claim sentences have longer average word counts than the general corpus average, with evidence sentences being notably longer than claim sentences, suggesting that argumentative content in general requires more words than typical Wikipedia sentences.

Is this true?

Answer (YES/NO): NO